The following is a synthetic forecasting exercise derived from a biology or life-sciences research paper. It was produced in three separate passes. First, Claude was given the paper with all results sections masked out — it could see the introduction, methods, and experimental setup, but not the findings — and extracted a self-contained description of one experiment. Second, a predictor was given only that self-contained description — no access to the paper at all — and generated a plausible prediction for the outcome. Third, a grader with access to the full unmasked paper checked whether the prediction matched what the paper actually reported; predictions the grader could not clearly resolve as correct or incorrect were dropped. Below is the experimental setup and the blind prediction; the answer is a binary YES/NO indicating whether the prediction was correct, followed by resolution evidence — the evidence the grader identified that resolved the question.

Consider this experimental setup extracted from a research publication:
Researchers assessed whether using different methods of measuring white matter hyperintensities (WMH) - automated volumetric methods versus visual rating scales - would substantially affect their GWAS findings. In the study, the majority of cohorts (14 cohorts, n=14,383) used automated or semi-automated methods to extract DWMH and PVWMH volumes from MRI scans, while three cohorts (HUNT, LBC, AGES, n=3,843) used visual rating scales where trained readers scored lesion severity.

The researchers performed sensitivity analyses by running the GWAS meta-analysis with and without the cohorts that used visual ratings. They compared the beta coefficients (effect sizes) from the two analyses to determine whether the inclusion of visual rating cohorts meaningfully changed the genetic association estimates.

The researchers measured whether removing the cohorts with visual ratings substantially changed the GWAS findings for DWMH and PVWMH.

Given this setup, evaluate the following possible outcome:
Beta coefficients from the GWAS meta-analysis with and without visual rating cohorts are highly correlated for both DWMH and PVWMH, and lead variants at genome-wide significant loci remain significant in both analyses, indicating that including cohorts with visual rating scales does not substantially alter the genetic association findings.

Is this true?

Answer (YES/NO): YES